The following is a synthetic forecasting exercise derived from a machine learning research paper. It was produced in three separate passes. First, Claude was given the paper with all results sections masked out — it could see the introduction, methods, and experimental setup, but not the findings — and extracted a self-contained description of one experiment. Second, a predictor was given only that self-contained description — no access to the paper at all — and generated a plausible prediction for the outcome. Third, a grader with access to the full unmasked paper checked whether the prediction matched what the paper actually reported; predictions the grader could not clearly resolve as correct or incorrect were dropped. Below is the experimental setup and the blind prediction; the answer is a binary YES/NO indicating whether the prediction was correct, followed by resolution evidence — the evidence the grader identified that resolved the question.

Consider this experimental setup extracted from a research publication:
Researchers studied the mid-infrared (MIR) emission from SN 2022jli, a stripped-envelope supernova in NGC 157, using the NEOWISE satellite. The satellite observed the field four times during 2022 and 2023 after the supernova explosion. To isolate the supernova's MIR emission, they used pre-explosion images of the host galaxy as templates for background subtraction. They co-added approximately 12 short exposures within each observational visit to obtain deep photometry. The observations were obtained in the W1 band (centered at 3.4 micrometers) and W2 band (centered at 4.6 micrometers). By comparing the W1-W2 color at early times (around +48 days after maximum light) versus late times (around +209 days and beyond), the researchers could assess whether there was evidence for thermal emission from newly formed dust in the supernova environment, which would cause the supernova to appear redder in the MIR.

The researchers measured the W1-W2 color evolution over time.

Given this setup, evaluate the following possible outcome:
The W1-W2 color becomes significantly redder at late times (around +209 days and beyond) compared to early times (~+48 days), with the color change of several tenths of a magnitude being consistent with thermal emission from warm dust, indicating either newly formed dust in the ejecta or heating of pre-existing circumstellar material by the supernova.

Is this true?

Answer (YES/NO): NO